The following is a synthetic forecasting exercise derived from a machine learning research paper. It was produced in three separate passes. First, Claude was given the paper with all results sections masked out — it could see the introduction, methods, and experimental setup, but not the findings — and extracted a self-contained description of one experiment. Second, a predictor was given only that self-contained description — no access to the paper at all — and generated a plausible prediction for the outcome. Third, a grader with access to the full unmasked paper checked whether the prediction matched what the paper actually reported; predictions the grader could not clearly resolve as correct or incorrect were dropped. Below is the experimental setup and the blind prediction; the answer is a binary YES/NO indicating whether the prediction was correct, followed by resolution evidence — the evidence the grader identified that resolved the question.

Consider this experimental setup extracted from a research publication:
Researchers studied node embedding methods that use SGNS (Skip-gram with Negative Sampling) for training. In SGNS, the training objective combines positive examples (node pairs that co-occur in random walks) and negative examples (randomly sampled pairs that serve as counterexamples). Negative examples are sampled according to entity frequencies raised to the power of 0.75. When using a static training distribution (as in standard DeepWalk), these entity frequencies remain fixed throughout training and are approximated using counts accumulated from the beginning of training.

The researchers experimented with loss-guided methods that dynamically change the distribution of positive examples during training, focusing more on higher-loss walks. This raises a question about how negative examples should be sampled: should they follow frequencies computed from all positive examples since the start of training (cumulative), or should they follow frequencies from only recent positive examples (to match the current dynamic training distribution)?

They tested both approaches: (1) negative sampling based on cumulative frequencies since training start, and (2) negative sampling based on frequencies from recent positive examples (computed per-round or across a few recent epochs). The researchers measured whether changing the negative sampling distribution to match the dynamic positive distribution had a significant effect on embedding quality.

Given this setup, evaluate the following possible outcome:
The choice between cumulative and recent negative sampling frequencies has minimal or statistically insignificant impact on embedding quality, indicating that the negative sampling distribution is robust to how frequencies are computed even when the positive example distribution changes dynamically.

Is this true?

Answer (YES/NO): YES